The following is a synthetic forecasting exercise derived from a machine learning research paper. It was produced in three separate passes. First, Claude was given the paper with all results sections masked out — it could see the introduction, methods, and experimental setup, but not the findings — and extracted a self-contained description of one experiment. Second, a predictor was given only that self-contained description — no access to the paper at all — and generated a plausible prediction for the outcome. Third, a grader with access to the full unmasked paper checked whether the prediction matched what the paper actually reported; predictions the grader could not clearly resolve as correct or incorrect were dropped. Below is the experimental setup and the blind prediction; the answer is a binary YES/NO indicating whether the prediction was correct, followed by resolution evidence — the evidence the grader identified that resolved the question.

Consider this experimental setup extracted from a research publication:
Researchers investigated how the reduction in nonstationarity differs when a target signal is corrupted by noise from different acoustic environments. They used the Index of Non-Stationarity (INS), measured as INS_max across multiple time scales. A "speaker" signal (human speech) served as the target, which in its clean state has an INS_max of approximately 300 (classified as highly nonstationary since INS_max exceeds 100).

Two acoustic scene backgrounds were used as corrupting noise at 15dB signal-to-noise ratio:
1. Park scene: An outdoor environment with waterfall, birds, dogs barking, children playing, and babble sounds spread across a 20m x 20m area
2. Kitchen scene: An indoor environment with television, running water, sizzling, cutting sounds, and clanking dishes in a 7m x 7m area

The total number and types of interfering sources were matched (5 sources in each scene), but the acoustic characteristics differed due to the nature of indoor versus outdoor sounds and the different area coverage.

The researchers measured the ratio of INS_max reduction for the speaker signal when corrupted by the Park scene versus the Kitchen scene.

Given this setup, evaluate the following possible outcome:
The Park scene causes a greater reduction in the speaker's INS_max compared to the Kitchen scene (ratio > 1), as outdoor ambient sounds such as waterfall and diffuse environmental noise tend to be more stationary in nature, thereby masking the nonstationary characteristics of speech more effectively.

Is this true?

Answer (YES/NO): YES